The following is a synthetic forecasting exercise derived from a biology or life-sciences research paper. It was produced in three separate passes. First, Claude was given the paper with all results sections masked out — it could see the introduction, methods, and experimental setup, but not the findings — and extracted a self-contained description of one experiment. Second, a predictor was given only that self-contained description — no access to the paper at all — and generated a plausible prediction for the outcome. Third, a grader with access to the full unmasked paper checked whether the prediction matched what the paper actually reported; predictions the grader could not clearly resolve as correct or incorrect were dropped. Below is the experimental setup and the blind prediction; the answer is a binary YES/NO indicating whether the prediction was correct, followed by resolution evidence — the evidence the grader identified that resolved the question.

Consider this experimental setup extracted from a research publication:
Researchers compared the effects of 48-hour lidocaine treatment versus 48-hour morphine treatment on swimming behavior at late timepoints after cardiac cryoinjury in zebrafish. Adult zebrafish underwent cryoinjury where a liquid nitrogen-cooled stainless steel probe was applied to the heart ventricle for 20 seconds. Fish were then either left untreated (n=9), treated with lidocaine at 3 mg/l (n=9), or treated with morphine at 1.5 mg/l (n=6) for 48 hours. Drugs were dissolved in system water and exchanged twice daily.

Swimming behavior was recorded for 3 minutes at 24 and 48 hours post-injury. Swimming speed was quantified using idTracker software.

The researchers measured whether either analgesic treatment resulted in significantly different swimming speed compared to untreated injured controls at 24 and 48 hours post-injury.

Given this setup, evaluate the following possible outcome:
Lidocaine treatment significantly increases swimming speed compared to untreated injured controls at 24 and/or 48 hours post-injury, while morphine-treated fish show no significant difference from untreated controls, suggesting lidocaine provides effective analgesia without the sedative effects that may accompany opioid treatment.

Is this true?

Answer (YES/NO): NO